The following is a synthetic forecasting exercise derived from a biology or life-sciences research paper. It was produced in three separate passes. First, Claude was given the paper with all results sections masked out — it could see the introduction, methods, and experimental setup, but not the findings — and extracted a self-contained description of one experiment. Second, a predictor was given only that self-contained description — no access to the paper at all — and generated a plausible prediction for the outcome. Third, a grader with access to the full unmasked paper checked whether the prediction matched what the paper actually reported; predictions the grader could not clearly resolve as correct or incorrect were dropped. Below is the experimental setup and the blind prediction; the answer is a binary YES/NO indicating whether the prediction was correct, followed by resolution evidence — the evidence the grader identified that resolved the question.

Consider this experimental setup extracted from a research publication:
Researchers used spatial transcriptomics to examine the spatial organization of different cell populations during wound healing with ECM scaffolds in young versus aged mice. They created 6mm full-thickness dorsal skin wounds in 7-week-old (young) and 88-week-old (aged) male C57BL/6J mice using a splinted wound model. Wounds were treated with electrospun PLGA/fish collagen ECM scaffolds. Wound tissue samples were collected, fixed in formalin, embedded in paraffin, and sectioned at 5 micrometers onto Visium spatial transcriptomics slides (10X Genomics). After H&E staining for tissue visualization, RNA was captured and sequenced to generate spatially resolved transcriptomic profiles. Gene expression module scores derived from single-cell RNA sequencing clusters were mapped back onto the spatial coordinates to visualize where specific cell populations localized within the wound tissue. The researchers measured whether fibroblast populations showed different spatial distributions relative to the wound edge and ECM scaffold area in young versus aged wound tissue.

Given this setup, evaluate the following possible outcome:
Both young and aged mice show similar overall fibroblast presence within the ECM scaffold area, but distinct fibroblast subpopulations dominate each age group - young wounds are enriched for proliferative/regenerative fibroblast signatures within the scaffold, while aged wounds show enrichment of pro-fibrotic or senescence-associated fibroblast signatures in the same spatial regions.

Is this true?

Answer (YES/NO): NO